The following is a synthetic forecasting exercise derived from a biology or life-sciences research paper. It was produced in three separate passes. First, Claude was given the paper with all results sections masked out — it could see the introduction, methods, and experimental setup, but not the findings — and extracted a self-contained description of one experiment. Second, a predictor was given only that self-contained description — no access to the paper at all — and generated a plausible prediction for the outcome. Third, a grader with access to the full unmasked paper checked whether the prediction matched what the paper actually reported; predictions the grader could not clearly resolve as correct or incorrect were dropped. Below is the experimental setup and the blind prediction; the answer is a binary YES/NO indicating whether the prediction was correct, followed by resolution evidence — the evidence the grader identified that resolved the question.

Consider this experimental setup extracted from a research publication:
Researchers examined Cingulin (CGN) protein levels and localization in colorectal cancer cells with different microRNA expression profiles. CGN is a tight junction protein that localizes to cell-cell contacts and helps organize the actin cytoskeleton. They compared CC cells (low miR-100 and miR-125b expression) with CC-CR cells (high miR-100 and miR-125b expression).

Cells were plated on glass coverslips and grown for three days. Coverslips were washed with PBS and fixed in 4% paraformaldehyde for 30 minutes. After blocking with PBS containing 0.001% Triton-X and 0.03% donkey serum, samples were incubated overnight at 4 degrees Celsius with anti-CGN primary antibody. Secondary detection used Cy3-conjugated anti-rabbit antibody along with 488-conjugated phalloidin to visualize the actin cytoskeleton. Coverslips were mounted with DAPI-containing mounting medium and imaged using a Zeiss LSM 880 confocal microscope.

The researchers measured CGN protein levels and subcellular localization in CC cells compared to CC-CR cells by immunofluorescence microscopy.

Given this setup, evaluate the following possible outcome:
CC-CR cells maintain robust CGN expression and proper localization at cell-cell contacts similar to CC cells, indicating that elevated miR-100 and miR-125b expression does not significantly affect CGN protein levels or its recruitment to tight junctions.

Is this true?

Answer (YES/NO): NO